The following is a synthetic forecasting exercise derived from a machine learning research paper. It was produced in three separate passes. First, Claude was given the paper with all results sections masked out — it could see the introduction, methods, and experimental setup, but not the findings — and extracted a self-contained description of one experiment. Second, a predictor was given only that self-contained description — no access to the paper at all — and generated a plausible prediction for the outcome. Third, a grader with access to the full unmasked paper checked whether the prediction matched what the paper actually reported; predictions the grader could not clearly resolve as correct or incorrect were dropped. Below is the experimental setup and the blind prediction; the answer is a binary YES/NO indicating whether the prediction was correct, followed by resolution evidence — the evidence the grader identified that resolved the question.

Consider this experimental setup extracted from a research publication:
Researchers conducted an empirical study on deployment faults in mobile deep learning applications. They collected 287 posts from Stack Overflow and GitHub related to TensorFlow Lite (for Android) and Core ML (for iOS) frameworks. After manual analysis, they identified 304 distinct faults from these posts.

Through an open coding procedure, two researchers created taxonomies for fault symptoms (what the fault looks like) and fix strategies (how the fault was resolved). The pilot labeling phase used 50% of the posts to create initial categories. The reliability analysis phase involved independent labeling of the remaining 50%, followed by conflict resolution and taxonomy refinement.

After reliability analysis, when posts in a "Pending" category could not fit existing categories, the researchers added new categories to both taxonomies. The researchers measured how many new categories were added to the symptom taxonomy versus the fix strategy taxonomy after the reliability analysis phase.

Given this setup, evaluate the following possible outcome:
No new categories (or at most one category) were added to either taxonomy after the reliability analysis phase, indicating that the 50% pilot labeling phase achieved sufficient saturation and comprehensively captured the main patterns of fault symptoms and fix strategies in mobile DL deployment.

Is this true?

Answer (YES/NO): NO